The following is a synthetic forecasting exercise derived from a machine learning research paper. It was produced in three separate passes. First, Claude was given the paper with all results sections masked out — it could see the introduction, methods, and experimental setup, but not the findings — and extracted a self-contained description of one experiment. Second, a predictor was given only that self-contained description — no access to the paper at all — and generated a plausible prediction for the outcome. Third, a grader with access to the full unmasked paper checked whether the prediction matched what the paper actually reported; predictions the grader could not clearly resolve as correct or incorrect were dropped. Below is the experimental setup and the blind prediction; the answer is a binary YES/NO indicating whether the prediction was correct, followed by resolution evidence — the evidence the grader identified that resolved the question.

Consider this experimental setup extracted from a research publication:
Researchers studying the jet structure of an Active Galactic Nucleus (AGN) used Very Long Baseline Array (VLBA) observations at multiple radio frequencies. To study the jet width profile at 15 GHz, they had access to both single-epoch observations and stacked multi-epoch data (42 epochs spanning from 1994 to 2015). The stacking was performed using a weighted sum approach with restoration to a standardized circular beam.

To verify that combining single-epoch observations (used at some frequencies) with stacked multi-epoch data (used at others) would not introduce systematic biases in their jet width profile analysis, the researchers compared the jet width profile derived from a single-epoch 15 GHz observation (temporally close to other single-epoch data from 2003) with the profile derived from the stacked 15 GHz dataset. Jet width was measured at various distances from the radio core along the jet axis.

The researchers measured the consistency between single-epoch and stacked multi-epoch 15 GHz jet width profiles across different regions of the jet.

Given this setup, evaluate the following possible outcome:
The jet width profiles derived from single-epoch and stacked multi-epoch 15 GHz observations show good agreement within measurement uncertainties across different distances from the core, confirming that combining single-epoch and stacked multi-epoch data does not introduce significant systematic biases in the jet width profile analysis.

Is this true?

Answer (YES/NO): YES